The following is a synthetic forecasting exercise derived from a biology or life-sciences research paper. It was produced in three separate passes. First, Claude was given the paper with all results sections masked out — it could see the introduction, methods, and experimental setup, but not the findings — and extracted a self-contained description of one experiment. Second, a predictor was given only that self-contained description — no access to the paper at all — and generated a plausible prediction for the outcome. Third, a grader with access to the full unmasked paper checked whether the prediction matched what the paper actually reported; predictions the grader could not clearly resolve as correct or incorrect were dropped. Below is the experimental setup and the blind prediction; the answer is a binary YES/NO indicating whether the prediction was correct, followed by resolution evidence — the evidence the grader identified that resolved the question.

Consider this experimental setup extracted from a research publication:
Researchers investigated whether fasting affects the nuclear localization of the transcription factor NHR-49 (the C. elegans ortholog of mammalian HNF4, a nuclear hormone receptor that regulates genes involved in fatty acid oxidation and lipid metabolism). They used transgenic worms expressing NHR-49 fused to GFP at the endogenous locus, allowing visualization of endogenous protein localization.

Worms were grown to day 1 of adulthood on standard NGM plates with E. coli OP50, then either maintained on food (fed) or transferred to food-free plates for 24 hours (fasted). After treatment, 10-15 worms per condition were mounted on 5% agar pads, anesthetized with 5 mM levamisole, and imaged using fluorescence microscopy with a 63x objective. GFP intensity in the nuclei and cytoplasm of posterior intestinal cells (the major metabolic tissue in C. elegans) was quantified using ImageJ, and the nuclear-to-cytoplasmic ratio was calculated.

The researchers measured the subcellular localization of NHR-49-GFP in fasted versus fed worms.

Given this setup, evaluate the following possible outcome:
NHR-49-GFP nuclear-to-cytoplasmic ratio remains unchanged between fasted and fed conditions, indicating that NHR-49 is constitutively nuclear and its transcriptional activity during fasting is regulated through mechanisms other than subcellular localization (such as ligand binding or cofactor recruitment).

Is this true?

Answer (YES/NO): YES